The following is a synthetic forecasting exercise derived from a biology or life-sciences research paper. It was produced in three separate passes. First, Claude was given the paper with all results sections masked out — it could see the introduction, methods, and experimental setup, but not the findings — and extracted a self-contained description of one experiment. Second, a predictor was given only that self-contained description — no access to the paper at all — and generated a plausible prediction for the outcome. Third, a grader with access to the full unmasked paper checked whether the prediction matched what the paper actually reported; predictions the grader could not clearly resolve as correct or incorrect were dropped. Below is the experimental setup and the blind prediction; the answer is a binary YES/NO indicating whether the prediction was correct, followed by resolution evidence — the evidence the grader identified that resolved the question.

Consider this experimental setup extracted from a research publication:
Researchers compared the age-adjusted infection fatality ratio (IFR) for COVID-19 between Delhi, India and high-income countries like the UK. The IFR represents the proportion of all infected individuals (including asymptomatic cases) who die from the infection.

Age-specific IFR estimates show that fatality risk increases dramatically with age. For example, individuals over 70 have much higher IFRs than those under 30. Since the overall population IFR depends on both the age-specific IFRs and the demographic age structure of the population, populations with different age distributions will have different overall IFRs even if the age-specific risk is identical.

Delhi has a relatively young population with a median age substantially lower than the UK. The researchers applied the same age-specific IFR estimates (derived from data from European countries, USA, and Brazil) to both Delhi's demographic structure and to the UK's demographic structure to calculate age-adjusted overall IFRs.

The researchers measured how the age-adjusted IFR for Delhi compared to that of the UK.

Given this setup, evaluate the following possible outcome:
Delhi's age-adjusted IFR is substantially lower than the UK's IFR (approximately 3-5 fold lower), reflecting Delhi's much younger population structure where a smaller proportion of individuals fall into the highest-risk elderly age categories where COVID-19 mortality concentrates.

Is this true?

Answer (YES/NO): NO